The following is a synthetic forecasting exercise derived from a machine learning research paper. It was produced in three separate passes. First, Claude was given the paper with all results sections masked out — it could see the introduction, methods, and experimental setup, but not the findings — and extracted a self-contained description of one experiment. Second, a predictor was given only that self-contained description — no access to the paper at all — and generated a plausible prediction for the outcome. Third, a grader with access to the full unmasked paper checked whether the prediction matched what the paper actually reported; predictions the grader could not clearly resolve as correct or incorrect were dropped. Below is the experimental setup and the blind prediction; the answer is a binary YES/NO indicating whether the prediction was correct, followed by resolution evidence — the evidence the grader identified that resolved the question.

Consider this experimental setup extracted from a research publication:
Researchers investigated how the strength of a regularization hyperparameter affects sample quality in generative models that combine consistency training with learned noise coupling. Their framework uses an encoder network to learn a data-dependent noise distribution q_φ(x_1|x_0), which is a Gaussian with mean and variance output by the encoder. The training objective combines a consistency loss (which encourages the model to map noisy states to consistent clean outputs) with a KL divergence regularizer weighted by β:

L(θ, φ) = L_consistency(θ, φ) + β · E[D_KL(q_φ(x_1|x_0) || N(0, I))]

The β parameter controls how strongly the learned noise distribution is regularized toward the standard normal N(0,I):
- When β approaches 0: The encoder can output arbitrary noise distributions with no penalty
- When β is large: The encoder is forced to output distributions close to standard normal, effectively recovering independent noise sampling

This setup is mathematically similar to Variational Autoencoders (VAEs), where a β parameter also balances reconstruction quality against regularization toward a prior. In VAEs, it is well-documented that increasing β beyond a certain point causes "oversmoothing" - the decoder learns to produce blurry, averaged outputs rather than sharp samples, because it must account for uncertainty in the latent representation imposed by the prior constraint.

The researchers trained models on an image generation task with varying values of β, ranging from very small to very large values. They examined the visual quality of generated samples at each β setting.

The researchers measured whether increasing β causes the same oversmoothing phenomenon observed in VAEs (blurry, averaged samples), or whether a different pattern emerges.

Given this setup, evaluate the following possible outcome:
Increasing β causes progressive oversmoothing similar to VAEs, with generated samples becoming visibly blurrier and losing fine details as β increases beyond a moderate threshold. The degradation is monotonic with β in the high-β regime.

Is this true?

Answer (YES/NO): NO